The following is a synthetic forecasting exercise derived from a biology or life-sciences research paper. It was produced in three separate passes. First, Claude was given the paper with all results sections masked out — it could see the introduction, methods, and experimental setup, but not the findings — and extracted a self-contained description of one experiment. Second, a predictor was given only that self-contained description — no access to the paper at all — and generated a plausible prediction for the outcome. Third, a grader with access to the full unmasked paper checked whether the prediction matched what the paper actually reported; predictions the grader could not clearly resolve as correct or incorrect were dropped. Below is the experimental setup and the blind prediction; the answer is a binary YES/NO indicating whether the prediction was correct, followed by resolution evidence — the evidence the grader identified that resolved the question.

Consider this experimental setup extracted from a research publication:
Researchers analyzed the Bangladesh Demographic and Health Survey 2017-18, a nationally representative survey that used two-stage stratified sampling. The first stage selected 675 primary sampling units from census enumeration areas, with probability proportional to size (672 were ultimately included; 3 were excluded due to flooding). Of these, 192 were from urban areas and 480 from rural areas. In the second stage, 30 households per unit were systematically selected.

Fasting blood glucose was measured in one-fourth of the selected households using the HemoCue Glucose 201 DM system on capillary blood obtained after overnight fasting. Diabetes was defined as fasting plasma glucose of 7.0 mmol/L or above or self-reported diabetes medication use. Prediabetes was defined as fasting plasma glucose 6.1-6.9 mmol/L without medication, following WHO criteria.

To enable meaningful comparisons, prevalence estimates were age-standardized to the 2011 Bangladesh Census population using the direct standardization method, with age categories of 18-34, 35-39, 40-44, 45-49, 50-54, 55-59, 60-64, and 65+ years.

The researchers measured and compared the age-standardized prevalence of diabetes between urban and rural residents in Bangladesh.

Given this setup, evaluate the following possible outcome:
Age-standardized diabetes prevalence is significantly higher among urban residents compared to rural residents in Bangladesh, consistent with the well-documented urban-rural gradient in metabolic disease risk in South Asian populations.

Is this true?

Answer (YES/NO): YES